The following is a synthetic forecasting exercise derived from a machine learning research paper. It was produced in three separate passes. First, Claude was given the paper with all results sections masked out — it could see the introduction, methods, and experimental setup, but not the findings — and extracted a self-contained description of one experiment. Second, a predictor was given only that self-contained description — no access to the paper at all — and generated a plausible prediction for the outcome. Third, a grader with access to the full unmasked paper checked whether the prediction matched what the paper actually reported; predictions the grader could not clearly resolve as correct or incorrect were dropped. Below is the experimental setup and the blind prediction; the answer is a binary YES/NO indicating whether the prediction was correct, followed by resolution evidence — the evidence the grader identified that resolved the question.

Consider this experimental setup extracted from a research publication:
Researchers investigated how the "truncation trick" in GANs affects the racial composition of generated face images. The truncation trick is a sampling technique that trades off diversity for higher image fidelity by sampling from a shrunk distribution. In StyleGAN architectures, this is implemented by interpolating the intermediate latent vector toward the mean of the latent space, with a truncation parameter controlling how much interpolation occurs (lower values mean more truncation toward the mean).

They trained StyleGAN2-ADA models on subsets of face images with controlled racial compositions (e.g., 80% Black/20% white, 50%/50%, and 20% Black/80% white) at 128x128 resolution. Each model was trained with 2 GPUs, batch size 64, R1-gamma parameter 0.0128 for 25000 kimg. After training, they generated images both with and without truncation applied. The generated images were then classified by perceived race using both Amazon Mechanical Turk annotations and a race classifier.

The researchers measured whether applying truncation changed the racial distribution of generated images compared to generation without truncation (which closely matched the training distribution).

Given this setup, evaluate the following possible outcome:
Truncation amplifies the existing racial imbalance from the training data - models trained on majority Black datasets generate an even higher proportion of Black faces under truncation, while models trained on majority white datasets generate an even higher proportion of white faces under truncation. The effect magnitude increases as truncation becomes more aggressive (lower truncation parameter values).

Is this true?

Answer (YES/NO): YES